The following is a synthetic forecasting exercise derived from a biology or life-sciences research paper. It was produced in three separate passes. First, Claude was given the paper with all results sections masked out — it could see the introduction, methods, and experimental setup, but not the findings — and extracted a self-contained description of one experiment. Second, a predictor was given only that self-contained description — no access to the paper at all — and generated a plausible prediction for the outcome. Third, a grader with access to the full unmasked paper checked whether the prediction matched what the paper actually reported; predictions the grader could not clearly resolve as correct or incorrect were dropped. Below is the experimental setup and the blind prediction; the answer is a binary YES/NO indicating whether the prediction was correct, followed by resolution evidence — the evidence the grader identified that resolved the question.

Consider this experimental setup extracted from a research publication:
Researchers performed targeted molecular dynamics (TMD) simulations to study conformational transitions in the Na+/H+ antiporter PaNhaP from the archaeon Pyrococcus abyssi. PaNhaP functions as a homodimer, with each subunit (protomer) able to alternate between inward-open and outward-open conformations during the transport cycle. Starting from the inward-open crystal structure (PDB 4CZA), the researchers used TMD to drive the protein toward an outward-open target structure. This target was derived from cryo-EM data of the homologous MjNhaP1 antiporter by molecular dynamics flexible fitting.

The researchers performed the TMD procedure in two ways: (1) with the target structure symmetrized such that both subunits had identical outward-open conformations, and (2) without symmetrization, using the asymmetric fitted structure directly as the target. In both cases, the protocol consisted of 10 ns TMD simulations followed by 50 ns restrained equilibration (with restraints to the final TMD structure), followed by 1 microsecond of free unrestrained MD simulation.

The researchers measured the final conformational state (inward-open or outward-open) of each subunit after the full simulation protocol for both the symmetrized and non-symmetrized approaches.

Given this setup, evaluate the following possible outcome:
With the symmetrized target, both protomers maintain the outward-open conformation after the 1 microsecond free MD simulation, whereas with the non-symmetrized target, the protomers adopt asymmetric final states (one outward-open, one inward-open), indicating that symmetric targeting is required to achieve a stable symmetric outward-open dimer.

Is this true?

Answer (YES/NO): YES